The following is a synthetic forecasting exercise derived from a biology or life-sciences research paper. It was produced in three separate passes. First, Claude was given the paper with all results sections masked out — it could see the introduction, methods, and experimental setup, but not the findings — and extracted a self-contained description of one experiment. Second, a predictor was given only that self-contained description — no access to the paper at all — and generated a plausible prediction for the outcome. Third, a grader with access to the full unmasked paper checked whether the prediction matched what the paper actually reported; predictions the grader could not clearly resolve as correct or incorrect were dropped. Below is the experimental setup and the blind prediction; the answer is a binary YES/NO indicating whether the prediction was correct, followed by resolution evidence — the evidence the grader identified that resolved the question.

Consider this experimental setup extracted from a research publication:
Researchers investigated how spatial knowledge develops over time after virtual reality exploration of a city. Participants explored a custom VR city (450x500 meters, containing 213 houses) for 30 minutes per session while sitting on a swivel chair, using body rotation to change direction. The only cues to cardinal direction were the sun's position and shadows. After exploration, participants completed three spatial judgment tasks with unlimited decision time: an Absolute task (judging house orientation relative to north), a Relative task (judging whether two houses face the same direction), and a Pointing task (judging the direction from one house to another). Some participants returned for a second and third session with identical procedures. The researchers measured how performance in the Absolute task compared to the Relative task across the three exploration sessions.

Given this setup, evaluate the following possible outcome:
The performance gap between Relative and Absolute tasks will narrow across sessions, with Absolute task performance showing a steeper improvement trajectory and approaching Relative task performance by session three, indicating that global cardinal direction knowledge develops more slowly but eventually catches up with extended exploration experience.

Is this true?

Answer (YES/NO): NO